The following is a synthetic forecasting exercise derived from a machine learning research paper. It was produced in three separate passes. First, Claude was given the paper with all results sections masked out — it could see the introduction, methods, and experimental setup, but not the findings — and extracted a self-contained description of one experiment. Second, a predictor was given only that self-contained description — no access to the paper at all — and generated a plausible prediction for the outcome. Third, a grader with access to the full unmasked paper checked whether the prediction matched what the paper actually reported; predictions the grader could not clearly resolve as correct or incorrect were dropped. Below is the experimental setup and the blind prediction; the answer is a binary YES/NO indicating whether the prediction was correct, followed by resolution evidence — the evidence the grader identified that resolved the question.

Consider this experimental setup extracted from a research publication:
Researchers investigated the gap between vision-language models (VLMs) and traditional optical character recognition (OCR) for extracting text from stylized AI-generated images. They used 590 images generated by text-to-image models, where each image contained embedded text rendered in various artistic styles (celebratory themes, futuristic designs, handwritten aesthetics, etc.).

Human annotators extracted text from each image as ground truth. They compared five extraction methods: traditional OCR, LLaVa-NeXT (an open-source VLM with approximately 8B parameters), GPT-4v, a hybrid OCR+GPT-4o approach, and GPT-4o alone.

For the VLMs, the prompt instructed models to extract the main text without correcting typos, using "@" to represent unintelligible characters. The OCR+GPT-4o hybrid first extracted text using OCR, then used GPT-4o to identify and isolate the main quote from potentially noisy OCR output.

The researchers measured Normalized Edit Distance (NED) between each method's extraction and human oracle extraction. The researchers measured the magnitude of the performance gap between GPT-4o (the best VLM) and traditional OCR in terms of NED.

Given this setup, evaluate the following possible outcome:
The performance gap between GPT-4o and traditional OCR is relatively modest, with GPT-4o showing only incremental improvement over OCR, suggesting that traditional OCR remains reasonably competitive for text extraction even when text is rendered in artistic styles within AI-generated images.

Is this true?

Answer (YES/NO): NO